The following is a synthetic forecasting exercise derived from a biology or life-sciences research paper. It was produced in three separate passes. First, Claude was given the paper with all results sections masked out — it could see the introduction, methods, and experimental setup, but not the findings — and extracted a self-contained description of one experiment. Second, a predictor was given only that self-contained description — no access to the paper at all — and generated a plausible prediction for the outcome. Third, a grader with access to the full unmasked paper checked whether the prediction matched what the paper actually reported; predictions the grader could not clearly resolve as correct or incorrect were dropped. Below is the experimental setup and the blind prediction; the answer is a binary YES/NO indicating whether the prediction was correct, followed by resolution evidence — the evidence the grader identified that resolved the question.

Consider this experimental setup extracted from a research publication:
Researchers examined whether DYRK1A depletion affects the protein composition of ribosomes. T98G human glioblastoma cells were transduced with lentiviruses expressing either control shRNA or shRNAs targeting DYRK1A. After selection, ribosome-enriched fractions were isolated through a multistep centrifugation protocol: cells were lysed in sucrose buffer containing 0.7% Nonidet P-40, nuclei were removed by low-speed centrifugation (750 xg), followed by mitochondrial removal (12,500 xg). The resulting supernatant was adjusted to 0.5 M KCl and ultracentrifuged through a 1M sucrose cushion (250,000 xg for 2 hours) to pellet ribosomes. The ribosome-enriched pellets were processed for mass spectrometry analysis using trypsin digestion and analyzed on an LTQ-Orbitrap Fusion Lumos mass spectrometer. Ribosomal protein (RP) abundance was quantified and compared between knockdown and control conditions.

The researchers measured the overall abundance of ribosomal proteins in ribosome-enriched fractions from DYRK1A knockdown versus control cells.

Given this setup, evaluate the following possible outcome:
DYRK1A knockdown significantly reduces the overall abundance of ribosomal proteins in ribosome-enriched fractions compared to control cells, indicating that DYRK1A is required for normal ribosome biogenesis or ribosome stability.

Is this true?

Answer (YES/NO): YES